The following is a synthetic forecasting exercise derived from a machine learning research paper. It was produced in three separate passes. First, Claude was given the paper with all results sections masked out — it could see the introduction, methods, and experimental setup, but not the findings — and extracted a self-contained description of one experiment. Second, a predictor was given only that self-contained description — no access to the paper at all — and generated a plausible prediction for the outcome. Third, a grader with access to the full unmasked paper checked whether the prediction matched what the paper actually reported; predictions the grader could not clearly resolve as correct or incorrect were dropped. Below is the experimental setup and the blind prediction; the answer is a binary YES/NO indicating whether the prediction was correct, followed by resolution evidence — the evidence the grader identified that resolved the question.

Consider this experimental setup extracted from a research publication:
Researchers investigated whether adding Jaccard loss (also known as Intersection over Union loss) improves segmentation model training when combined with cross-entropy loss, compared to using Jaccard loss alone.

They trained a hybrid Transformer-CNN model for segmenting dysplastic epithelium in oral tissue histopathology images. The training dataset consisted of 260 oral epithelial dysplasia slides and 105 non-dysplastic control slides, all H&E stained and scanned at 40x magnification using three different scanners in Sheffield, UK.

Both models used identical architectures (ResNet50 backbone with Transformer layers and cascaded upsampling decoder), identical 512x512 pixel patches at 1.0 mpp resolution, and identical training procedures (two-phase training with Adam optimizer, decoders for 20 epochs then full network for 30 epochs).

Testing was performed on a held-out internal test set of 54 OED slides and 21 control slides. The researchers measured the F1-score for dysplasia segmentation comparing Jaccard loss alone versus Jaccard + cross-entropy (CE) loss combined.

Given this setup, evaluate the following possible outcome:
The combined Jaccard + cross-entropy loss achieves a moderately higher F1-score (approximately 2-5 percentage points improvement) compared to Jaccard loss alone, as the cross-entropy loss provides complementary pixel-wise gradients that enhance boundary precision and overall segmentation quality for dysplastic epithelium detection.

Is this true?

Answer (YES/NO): NO